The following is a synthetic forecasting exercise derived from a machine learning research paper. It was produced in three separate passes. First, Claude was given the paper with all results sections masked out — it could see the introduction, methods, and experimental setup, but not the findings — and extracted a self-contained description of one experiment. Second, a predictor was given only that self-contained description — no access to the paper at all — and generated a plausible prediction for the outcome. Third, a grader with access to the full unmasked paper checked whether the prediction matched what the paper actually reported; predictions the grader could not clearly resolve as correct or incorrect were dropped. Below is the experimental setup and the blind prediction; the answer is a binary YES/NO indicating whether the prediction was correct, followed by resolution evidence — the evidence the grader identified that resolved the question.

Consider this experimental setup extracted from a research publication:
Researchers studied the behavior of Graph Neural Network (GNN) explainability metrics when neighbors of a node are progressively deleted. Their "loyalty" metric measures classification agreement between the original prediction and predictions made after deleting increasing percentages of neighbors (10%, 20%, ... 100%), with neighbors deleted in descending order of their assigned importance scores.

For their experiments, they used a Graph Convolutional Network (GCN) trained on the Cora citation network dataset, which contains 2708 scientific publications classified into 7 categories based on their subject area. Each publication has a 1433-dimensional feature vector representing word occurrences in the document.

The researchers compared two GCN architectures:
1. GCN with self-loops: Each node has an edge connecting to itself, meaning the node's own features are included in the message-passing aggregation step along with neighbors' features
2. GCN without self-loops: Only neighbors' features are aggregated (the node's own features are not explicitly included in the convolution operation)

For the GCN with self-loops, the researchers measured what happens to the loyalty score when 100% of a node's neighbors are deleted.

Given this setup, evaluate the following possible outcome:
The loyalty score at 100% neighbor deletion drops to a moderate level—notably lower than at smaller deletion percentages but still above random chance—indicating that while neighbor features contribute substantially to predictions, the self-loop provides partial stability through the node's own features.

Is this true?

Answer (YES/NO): NO